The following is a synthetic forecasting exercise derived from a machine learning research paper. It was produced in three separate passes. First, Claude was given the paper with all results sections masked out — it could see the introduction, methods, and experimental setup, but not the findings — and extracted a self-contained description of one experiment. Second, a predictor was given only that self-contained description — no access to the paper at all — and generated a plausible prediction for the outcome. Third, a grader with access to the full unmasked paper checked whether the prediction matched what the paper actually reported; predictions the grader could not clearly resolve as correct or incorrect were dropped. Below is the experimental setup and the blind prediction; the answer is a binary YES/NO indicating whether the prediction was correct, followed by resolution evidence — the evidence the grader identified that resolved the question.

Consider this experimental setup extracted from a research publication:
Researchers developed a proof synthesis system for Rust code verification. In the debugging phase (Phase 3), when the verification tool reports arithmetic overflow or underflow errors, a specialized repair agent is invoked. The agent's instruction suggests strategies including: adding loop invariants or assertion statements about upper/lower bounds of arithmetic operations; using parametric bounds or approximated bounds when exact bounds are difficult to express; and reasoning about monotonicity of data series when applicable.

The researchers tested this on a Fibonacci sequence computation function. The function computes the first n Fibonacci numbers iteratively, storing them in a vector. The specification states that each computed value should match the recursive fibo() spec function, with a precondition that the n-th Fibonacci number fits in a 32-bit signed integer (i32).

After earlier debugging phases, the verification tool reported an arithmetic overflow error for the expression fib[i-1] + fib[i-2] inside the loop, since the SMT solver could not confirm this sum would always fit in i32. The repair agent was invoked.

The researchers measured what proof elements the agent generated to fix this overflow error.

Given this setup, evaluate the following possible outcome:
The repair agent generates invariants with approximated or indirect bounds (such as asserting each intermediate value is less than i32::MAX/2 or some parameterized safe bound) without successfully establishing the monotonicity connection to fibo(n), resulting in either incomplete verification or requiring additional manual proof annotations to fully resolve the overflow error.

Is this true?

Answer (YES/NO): NO